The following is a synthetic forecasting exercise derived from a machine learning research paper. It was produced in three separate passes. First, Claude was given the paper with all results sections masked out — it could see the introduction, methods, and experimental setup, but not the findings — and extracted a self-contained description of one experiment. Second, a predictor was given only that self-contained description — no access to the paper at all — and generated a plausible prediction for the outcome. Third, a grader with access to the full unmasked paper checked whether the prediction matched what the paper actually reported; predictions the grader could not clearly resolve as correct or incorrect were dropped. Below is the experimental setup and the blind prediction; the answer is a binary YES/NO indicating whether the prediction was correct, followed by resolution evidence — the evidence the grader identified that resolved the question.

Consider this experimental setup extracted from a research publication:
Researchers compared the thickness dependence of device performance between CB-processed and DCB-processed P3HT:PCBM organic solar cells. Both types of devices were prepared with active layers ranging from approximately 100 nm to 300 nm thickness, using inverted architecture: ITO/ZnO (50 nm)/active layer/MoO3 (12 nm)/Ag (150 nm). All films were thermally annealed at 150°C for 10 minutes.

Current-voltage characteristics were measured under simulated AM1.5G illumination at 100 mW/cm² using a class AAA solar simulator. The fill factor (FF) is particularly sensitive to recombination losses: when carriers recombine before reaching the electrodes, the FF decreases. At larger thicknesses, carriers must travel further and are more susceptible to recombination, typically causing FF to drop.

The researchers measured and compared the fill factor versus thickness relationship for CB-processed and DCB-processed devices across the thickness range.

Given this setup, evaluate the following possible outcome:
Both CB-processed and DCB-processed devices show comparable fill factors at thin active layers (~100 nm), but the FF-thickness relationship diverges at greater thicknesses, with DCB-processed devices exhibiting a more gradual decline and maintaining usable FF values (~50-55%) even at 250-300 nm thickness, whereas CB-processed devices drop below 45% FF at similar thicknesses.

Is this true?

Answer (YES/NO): NO